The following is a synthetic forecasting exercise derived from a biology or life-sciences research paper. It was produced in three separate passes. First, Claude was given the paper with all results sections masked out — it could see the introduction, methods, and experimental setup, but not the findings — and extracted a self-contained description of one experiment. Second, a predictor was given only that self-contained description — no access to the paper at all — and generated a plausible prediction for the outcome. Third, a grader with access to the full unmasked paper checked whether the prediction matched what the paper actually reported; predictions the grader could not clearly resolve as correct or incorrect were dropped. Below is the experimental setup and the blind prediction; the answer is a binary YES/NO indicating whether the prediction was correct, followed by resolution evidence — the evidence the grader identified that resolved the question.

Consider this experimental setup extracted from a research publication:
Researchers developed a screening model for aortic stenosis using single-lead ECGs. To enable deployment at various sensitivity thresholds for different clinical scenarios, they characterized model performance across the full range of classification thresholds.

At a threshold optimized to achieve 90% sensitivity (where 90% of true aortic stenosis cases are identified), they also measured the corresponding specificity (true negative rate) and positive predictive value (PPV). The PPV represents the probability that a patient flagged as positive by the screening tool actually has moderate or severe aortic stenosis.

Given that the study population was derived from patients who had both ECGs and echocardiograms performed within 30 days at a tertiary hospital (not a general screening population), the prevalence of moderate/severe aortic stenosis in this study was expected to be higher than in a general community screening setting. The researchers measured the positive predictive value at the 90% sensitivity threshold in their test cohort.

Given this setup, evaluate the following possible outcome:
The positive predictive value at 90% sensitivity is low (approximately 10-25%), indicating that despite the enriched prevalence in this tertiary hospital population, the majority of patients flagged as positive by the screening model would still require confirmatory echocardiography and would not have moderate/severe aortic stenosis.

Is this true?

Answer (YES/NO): NO